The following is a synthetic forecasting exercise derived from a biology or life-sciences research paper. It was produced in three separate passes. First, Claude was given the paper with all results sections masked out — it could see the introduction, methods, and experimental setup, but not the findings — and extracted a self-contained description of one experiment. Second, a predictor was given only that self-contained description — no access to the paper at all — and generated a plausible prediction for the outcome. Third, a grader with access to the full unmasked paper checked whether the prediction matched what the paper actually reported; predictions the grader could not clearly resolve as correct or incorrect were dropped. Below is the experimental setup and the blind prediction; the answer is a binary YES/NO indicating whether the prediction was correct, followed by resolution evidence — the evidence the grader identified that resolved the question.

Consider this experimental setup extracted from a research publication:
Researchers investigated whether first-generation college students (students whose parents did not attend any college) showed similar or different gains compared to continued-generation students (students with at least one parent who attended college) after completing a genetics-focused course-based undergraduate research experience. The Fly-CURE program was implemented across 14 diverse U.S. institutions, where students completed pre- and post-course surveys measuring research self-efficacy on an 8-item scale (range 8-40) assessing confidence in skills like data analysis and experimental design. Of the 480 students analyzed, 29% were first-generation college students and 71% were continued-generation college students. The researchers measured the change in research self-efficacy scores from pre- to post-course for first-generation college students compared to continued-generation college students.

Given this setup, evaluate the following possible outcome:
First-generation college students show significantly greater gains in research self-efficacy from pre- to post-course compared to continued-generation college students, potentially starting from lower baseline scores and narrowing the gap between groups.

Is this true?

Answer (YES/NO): NO